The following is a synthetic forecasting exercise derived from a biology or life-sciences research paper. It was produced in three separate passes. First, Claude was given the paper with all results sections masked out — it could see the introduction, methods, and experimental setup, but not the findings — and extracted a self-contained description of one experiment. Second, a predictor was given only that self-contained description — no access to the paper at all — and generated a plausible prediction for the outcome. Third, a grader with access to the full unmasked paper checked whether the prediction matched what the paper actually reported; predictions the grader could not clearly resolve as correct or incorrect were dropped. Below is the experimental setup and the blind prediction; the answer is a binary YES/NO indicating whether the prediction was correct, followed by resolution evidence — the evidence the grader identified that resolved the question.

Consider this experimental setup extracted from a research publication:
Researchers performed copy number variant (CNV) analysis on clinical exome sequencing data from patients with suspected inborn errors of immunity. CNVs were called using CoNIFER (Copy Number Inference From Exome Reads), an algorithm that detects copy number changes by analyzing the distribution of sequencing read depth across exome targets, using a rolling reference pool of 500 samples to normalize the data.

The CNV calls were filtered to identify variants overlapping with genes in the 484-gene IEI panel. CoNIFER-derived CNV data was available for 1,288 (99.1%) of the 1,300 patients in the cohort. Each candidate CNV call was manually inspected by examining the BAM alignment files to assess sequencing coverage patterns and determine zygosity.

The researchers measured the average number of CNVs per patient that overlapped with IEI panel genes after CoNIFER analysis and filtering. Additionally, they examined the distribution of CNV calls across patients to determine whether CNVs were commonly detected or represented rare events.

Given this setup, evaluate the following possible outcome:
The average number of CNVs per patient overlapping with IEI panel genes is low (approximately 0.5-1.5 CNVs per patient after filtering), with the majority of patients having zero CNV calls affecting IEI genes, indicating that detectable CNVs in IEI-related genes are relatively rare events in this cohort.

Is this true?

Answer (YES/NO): YES